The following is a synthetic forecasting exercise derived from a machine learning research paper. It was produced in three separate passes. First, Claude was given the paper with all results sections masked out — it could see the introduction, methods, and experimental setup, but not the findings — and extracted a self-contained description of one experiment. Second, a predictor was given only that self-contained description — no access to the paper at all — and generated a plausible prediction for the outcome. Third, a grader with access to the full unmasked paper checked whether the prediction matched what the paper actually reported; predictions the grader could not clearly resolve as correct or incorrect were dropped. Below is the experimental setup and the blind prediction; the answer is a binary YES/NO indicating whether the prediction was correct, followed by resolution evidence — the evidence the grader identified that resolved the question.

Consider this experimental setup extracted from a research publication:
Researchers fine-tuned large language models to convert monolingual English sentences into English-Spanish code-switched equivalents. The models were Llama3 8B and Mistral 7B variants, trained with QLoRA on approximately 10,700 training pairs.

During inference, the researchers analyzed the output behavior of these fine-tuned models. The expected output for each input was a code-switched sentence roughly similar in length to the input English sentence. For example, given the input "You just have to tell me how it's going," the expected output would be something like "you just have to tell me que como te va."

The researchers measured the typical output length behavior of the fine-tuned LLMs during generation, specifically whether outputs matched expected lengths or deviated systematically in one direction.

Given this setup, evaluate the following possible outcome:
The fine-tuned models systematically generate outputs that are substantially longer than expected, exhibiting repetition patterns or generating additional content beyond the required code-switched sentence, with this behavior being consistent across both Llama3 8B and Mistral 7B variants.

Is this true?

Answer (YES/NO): YES